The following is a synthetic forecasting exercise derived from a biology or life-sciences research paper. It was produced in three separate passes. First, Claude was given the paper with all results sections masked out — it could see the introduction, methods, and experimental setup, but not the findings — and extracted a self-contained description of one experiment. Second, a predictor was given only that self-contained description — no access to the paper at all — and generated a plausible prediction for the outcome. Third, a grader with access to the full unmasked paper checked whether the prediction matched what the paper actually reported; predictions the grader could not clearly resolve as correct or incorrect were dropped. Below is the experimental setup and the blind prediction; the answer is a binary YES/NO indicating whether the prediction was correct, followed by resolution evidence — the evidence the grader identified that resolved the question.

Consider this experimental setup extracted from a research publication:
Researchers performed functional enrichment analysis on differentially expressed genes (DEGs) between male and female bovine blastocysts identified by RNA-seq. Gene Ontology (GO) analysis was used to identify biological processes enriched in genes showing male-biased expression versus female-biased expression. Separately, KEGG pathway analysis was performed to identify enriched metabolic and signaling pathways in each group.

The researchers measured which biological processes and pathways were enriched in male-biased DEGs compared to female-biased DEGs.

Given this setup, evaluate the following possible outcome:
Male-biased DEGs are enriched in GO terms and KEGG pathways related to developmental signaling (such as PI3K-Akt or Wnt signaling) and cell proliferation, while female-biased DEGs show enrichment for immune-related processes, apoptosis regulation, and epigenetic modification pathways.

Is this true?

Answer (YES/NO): NO